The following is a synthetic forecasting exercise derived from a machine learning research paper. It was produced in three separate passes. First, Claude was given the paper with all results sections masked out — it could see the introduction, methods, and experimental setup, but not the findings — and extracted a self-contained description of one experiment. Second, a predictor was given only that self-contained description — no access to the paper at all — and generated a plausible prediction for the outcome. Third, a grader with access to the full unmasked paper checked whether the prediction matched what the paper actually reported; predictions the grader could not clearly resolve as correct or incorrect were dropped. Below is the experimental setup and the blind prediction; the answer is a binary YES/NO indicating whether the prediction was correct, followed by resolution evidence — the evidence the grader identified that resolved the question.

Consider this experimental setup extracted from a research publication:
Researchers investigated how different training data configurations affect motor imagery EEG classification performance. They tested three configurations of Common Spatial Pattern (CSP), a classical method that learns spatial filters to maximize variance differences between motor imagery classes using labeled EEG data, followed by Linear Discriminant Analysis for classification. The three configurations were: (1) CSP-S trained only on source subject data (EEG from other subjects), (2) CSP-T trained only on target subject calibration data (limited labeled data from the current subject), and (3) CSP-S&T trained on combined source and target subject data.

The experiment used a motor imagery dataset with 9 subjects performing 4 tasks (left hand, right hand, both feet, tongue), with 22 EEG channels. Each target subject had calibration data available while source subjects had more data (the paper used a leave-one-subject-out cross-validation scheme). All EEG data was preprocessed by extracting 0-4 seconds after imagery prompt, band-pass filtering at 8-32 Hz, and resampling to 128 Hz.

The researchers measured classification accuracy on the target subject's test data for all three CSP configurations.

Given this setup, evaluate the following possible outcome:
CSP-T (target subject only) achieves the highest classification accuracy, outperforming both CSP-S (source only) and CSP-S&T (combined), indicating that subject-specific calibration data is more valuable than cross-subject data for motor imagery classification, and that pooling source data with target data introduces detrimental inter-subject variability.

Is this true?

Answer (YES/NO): YES